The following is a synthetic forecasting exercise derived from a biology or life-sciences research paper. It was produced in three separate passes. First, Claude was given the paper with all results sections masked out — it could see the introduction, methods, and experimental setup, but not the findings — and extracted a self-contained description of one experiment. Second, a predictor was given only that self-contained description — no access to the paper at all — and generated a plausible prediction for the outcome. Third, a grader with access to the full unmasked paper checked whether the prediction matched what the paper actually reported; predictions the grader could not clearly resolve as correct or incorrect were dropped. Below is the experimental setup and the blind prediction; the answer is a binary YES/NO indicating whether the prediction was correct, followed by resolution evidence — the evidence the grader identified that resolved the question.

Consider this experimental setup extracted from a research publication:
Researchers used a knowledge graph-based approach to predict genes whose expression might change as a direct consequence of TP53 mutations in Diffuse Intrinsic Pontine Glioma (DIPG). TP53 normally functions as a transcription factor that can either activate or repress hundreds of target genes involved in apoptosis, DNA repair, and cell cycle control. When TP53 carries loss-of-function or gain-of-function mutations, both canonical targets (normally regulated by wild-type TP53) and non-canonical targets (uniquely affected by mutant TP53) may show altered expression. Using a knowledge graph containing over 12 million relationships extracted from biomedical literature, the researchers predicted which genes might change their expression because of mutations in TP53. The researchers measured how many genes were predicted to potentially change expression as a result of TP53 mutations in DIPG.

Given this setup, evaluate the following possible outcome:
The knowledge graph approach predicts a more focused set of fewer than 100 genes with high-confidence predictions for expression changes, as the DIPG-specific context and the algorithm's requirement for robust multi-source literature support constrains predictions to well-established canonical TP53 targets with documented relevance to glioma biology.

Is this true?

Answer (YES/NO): YES